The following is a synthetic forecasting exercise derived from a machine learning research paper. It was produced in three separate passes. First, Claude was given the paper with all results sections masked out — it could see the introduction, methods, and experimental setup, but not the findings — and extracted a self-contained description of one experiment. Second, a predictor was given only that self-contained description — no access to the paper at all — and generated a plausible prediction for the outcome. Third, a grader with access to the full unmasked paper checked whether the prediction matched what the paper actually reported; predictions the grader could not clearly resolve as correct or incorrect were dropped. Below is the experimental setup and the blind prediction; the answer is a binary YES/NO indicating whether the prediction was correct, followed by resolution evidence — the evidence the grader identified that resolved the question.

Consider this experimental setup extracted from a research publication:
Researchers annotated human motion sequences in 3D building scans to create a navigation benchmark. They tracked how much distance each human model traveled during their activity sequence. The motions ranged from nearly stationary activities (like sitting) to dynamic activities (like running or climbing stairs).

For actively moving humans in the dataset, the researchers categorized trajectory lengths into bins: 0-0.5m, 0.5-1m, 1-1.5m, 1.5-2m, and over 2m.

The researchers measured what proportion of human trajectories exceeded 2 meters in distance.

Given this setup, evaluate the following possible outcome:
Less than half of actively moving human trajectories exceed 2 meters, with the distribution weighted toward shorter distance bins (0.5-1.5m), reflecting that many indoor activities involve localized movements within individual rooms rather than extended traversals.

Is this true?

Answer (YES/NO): YES